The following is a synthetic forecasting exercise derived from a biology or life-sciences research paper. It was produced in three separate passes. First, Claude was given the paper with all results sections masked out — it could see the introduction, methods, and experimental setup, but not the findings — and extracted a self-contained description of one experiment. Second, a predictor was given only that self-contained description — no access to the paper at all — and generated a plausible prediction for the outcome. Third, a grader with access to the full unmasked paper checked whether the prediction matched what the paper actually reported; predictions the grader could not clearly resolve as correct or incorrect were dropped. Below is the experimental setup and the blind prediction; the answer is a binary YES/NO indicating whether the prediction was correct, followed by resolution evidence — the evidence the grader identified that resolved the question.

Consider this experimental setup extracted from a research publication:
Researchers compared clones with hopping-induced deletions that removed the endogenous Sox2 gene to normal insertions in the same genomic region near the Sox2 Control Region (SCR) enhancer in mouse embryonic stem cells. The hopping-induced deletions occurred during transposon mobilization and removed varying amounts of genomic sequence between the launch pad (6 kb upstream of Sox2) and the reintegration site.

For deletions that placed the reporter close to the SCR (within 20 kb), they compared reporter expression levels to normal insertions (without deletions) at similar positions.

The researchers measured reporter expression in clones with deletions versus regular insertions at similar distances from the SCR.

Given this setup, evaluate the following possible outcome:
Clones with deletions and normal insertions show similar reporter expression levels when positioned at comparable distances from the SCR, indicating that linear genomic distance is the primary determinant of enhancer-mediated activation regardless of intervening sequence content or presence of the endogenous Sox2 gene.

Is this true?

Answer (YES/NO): NO